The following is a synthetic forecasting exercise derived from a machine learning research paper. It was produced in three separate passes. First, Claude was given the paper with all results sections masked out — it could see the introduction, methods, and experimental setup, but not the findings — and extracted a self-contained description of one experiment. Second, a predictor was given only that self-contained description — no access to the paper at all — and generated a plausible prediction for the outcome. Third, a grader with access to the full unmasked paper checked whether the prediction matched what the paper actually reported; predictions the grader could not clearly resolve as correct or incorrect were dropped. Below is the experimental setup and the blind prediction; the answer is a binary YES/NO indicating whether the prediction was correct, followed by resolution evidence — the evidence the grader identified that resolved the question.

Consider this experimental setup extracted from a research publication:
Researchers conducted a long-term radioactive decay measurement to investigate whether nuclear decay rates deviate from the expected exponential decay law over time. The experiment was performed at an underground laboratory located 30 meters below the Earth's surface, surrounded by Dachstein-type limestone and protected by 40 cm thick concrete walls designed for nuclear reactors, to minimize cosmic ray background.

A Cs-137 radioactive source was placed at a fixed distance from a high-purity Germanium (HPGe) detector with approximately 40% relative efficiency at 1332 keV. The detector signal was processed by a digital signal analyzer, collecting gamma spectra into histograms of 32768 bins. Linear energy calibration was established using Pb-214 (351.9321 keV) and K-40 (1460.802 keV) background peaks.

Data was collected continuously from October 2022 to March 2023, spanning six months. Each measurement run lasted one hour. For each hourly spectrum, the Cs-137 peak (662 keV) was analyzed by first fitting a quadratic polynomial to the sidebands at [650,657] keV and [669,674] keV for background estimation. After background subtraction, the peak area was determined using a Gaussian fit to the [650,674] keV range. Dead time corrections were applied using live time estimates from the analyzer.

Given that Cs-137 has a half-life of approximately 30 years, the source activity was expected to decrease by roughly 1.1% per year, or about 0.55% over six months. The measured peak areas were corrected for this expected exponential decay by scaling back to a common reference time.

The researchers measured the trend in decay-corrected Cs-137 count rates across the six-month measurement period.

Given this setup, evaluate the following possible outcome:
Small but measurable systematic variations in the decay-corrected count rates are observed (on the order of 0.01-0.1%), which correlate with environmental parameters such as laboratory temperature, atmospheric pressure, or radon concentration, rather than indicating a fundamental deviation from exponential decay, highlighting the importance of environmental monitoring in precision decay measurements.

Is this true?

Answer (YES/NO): NO